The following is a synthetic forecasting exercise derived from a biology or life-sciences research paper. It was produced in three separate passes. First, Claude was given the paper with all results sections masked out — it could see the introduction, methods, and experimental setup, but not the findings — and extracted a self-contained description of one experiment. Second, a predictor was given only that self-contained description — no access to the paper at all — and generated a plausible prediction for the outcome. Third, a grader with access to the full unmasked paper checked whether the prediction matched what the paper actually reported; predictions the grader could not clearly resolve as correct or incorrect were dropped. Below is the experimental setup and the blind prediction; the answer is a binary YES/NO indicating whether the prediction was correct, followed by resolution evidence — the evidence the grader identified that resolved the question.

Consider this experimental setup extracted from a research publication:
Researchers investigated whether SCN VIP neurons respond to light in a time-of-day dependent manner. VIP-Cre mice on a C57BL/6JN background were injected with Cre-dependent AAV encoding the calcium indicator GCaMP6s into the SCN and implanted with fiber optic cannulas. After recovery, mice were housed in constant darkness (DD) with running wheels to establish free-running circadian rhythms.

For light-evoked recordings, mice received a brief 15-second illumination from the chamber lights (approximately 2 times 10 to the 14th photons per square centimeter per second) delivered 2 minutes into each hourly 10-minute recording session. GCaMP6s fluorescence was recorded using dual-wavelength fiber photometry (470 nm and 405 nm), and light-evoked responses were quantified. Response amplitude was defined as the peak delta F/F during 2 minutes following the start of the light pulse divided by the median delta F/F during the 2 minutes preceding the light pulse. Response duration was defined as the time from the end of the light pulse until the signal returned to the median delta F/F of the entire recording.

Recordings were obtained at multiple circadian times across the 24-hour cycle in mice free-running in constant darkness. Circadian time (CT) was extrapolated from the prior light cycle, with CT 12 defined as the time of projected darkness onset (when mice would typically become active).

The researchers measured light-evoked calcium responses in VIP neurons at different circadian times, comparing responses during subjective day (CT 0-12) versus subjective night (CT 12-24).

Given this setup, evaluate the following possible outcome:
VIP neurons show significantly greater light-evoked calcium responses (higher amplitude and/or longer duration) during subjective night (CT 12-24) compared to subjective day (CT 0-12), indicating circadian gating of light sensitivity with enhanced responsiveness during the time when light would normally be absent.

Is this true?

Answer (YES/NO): YES